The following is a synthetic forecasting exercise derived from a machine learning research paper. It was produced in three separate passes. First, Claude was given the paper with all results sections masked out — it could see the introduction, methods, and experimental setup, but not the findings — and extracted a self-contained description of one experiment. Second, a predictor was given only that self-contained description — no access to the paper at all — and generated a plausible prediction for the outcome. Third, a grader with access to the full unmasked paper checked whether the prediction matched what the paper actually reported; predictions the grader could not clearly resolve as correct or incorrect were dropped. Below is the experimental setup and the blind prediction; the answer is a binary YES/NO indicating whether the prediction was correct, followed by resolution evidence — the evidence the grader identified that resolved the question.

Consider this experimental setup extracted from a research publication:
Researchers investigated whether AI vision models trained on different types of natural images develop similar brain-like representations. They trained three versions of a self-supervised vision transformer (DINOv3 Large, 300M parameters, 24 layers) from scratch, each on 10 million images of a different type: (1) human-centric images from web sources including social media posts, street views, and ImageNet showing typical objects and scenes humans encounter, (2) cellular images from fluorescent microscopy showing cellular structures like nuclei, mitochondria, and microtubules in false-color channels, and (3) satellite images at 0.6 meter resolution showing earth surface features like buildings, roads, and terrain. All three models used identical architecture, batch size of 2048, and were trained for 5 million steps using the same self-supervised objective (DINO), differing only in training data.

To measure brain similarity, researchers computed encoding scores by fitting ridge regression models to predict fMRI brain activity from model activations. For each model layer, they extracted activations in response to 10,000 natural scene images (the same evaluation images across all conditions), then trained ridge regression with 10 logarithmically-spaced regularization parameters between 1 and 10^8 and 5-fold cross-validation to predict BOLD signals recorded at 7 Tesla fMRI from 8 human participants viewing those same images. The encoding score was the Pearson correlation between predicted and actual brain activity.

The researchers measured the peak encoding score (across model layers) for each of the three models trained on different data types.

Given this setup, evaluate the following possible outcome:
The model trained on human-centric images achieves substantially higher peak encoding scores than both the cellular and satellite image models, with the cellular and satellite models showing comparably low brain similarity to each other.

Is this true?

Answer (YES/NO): YES